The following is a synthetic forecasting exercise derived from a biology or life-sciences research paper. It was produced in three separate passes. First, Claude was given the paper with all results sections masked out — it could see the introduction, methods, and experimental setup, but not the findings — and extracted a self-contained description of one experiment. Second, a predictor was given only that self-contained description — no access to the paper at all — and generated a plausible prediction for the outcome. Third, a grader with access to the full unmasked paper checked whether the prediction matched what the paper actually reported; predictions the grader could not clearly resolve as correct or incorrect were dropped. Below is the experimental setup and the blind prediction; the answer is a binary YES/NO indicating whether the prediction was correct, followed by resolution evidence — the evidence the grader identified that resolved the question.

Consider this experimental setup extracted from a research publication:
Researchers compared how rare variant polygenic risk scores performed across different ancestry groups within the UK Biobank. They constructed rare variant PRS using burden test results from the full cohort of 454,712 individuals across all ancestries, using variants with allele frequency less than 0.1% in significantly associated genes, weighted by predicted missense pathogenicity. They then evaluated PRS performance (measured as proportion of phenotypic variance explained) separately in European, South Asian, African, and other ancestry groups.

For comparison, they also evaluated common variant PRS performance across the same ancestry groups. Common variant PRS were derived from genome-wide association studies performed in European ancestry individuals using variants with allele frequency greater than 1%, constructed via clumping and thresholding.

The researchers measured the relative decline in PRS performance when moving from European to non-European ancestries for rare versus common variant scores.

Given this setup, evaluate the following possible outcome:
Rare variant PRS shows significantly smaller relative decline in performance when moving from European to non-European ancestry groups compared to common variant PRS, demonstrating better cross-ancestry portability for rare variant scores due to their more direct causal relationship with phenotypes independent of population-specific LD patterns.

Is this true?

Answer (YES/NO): YES